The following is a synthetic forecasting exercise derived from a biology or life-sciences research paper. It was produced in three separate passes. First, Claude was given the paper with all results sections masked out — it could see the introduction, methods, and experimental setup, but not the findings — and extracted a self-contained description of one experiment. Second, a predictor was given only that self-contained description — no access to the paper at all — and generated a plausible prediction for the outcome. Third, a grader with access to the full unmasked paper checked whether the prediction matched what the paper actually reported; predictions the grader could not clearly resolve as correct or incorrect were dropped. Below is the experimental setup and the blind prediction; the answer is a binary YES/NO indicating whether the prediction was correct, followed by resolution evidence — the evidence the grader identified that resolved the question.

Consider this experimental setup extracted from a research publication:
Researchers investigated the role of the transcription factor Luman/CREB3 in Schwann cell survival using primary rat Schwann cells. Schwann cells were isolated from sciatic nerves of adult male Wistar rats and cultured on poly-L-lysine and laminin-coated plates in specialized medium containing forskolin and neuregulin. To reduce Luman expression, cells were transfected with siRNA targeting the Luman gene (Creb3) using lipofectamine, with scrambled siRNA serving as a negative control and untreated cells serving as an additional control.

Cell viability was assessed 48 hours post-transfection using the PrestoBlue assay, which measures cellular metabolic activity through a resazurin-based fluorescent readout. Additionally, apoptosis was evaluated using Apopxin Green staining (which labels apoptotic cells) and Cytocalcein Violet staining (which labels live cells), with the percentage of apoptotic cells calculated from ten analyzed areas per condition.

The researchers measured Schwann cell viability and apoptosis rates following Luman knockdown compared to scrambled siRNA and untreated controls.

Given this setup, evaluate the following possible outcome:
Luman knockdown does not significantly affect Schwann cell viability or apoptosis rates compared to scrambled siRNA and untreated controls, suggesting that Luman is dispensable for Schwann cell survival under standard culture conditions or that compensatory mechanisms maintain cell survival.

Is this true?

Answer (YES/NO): NO